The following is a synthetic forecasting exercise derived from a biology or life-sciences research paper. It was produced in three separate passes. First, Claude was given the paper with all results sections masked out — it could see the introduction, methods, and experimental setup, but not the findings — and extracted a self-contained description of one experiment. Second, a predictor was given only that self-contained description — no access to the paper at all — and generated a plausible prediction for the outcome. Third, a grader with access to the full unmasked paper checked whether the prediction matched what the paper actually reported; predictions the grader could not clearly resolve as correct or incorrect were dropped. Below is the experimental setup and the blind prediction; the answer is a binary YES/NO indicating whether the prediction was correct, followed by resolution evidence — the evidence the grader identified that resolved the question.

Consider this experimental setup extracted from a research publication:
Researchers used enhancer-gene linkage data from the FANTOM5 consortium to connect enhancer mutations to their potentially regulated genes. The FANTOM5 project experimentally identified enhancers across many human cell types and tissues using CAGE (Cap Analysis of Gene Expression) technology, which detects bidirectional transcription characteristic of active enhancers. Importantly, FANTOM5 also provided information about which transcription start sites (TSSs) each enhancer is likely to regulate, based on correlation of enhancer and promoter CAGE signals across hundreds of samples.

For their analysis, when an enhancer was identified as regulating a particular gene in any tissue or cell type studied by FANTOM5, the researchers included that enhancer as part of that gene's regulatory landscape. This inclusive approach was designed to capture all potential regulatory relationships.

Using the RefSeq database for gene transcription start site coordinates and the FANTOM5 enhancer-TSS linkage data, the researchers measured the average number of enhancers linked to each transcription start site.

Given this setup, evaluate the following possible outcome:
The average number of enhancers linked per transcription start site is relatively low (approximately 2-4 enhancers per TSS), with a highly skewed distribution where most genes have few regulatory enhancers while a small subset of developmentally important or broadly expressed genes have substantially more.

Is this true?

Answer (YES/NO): NO